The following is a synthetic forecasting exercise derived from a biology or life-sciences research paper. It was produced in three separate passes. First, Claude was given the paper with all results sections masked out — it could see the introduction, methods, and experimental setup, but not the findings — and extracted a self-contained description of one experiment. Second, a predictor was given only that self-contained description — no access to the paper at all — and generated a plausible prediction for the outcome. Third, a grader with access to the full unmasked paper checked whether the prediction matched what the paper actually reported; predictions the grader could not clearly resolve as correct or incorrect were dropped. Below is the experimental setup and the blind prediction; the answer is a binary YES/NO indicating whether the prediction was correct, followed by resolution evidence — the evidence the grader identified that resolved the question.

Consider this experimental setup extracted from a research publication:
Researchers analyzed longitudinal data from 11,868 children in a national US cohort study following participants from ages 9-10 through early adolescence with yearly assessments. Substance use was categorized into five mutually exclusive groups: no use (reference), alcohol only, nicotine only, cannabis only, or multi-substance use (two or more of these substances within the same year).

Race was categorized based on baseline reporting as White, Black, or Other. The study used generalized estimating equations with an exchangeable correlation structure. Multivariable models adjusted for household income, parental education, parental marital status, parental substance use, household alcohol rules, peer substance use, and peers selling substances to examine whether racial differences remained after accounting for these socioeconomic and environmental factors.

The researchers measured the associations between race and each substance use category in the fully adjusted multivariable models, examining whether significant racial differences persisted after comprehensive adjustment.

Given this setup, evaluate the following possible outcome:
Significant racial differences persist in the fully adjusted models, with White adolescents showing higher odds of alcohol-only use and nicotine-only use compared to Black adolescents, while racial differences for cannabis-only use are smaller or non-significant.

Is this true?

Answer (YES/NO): NO